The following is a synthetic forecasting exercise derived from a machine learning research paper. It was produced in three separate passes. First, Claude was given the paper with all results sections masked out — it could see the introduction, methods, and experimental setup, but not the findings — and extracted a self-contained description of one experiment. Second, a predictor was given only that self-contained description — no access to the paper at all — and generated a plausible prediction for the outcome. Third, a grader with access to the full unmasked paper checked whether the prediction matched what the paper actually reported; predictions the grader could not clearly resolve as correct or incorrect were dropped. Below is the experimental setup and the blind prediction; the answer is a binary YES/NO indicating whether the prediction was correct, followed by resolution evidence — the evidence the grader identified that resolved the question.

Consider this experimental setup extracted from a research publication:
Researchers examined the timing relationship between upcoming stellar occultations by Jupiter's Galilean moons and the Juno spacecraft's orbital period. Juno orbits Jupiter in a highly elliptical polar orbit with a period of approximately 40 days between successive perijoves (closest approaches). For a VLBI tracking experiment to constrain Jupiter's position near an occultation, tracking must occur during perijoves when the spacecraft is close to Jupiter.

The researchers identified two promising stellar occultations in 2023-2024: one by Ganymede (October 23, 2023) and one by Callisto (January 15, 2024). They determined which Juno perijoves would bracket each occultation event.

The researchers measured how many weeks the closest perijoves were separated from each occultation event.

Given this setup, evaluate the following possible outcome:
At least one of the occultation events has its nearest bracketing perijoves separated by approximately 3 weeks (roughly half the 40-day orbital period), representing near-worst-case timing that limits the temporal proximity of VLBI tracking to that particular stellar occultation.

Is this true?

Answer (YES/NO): NO